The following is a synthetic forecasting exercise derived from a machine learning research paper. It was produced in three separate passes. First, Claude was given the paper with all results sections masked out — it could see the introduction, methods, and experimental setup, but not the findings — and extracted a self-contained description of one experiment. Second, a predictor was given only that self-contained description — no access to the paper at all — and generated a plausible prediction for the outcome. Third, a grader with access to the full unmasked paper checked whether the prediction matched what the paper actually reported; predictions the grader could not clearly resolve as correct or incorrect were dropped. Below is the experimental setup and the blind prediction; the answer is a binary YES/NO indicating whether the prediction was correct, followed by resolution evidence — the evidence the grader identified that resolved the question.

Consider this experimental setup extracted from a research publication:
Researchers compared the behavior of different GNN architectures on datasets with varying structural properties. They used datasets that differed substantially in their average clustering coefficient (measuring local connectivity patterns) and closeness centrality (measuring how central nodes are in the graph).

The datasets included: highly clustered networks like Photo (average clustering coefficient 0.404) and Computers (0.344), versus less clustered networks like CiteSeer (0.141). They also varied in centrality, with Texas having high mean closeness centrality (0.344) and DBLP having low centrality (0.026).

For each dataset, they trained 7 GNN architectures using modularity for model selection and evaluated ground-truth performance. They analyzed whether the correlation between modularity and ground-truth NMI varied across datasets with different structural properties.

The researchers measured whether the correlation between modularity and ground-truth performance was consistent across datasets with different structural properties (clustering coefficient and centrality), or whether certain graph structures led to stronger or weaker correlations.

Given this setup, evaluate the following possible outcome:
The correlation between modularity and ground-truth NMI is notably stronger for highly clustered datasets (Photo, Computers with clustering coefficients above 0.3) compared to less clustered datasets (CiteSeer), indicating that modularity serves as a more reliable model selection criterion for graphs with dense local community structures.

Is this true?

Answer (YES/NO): NO